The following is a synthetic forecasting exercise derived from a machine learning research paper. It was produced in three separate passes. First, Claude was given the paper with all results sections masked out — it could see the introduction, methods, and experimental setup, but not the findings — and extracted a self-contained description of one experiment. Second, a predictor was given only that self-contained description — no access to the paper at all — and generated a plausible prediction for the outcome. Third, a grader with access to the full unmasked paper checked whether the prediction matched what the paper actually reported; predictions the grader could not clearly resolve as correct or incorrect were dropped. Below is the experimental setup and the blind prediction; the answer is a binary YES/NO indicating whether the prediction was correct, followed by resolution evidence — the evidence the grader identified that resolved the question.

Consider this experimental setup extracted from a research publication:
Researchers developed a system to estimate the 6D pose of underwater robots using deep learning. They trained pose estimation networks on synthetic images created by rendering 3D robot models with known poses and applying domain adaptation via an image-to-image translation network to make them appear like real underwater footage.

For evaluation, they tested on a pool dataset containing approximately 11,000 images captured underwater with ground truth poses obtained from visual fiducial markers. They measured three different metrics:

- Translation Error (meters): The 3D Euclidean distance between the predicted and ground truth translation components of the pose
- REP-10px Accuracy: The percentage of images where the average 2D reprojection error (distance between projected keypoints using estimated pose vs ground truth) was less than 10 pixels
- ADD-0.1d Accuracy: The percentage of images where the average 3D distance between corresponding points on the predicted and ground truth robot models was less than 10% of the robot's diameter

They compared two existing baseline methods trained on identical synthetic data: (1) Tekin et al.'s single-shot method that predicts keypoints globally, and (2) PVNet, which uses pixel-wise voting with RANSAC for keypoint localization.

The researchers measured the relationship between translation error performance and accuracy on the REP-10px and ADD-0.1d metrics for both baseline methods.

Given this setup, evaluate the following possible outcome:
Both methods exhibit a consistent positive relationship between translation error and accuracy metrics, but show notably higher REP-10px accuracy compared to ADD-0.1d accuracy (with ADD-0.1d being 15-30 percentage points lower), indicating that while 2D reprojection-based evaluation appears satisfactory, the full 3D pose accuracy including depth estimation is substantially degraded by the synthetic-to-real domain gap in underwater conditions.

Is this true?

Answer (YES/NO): NO